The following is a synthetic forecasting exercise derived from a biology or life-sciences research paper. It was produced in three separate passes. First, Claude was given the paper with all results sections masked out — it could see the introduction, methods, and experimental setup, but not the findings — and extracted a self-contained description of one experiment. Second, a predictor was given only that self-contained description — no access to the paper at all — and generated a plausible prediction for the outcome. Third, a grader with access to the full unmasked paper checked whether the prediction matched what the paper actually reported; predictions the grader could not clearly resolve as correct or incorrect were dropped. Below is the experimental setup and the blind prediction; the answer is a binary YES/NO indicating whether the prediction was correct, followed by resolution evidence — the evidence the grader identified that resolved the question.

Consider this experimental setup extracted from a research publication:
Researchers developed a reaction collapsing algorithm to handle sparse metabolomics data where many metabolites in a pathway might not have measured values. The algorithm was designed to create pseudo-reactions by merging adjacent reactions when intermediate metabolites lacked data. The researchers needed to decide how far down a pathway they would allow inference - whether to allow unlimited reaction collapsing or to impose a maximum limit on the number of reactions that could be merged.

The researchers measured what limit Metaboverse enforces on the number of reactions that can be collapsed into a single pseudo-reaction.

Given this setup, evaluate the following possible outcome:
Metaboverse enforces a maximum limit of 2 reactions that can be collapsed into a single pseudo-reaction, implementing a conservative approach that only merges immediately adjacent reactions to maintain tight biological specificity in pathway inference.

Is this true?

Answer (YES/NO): NO